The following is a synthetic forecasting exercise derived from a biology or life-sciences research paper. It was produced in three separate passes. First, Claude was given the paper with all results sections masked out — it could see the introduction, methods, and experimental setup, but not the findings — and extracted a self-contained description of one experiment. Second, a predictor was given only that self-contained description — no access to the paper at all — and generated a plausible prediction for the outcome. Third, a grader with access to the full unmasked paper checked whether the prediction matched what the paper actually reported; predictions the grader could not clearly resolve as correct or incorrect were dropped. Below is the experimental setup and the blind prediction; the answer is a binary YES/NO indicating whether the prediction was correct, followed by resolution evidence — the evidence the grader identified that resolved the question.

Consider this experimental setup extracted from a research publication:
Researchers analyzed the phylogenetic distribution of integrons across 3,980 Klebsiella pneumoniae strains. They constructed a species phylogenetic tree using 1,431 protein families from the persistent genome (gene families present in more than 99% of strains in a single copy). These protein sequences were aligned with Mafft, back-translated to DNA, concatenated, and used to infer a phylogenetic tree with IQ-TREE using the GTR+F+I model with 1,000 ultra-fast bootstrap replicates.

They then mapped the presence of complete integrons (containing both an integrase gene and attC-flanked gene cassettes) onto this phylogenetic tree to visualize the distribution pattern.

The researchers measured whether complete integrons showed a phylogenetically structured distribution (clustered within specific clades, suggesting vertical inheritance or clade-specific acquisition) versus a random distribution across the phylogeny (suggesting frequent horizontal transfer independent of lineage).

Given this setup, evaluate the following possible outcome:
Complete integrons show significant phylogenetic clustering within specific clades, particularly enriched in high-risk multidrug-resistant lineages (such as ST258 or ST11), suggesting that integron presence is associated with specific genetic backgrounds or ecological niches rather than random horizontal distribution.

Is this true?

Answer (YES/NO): NO